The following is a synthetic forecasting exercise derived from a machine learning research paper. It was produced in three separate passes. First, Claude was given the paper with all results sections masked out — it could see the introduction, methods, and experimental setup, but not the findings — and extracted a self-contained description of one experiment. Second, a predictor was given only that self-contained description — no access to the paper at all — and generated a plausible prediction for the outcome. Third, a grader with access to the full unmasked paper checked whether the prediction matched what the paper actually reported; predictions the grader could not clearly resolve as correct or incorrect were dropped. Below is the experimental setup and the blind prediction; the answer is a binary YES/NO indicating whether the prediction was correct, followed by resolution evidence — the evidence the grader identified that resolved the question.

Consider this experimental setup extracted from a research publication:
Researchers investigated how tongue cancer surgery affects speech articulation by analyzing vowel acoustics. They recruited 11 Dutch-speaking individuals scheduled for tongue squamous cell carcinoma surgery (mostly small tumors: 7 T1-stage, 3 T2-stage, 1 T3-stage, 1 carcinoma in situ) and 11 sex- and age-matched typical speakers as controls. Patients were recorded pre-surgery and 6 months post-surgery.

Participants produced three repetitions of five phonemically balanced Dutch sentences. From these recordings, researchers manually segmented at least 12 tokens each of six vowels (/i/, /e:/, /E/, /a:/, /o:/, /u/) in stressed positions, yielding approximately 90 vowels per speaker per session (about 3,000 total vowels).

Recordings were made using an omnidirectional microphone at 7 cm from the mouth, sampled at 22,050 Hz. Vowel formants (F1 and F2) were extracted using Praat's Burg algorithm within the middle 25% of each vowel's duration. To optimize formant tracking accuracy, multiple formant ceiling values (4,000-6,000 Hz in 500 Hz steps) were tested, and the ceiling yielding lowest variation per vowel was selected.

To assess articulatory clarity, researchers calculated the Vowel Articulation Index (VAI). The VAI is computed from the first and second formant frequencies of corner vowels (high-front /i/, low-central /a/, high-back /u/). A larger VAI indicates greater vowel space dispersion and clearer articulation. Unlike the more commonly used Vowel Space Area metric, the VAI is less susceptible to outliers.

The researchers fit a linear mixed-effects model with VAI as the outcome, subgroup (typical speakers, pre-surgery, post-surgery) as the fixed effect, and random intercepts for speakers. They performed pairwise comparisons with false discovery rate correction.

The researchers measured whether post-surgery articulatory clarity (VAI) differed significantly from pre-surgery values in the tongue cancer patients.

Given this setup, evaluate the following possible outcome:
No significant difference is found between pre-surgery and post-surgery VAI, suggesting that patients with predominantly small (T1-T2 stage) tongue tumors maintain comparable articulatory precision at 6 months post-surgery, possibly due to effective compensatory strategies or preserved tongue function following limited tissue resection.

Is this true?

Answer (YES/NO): NO